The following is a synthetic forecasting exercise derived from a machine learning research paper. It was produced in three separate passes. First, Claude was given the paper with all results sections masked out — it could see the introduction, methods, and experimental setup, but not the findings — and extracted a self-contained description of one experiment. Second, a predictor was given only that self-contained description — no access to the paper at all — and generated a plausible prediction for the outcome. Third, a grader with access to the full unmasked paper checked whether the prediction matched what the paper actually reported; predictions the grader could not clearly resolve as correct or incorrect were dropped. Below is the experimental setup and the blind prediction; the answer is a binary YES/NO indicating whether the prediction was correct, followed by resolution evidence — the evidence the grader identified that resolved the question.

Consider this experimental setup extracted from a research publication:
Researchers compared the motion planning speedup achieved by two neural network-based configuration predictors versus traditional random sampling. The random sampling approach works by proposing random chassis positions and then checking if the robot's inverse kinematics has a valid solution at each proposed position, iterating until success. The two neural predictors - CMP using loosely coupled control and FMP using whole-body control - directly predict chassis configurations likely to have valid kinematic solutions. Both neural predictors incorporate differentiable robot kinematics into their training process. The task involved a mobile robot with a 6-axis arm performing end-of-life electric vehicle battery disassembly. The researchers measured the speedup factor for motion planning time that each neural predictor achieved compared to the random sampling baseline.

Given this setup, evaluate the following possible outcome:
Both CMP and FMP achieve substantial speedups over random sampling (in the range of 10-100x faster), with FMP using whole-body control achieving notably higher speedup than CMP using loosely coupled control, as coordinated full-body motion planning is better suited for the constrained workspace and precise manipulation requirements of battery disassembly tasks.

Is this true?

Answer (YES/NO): NO